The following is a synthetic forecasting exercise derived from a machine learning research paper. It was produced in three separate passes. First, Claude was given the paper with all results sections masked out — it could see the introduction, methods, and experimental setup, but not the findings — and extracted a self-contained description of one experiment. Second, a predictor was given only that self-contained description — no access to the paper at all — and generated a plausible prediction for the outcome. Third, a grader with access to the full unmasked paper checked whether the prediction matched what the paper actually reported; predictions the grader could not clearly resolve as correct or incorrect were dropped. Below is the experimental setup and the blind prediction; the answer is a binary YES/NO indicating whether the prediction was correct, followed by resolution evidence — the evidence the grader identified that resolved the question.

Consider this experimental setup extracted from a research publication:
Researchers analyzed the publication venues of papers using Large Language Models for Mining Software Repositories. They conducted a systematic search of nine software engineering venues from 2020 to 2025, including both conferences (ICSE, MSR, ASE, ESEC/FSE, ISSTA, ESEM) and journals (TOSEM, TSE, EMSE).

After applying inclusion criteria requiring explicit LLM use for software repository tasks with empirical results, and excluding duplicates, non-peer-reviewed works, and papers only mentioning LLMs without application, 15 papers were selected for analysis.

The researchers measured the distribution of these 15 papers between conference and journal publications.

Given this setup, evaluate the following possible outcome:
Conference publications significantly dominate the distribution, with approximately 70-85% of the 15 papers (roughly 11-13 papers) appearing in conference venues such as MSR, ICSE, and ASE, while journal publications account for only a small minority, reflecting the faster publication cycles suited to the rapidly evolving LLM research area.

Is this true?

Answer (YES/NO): NO